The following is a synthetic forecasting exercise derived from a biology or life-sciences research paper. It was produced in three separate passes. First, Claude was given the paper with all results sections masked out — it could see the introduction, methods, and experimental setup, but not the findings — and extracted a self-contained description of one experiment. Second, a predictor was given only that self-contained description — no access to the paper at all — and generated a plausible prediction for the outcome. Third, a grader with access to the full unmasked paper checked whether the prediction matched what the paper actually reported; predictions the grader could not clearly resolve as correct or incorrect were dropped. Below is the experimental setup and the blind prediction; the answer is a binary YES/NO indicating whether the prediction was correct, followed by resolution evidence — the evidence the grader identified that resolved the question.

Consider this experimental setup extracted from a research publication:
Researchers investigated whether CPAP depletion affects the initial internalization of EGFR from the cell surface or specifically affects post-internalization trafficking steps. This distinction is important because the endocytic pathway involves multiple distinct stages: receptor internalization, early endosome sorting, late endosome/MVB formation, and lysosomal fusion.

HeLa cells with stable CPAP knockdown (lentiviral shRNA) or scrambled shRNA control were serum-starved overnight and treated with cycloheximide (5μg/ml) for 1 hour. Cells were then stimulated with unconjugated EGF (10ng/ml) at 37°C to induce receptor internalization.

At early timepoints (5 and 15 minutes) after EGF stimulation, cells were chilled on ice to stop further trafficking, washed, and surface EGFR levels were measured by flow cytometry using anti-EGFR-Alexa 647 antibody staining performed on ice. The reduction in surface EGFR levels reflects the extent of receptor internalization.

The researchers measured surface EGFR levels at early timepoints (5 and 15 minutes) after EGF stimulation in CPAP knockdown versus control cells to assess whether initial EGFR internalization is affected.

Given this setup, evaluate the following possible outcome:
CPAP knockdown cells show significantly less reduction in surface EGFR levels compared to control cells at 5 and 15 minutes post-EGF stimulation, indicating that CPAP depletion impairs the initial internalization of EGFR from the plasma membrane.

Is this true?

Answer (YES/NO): NO